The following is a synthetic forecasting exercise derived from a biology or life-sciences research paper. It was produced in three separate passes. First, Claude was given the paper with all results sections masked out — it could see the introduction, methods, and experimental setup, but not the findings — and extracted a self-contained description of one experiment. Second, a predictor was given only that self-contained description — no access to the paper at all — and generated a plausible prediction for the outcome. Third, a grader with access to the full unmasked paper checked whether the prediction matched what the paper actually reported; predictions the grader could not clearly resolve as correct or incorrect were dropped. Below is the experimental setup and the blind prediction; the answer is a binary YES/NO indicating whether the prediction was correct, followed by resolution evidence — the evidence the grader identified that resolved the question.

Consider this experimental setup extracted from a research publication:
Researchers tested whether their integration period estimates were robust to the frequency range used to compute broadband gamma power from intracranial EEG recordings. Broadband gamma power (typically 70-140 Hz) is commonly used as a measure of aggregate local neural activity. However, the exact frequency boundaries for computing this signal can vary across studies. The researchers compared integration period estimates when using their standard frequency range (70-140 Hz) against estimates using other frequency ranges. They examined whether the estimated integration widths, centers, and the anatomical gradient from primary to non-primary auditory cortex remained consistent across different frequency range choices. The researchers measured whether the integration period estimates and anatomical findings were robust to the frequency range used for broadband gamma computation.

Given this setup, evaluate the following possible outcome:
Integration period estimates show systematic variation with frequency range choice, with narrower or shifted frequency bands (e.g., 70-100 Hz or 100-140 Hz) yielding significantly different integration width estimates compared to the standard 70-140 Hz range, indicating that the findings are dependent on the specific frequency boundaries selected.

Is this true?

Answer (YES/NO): NO